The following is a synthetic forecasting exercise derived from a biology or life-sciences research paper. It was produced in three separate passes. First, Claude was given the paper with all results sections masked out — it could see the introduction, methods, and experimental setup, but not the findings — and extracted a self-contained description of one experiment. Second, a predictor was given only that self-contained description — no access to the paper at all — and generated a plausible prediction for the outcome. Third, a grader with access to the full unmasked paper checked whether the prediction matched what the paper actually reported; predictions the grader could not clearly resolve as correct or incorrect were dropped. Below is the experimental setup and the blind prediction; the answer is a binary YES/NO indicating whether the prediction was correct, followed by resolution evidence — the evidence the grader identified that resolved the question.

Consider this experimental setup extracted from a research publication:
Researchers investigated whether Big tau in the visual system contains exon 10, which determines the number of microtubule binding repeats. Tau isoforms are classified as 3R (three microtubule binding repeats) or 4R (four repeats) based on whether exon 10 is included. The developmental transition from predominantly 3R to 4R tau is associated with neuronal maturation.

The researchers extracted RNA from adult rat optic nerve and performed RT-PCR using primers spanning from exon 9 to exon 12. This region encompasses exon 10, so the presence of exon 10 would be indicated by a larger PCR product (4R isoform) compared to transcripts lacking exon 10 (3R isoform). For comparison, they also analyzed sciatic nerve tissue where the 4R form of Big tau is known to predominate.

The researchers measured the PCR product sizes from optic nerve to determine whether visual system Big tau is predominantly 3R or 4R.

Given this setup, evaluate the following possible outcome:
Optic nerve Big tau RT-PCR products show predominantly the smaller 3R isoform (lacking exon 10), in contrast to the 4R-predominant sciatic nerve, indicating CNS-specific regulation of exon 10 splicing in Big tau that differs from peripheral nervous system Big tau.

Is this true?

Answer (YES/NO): NO